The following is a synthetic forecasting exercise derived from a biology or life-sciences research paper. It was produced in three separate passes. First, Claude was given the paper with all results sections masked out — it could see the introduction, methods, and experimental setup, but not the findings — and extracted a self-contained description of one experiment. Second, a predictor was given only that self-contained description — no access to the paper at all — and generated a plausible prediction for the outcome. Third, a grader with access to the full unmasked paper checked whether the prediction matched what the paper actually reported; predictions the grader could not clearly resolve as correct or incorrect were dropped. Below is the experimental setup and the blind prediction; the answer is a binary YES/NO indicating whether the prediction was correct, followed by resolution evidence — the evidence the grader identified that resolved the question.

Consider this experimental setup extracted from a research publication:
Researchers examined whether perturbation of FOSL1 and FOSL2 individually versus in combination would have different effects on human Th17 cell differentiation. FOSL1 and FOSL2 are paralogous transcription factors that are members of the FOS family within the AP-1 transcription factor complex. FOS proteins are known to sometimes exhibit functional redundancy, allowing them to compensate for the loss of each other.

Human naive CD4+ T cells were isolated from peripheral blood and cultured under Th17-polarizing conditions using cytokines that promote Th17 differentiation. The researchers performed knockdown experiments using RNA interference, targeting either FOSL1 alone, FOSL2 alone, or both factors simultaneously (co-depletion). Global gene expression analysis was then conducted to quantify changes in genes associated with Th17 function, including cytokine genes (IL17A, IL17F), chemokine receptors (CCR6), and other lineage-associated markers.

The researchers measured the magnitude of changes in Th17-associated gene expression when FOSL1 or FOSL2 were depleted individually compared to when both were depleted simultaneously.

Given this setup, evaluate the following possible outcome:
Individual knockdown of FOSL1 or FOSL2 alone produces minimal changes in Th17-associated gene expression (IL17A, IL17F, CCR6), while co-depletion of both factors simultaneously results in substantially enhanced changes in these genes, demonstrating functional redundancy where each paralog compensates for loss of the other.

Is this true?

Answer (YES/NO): NO